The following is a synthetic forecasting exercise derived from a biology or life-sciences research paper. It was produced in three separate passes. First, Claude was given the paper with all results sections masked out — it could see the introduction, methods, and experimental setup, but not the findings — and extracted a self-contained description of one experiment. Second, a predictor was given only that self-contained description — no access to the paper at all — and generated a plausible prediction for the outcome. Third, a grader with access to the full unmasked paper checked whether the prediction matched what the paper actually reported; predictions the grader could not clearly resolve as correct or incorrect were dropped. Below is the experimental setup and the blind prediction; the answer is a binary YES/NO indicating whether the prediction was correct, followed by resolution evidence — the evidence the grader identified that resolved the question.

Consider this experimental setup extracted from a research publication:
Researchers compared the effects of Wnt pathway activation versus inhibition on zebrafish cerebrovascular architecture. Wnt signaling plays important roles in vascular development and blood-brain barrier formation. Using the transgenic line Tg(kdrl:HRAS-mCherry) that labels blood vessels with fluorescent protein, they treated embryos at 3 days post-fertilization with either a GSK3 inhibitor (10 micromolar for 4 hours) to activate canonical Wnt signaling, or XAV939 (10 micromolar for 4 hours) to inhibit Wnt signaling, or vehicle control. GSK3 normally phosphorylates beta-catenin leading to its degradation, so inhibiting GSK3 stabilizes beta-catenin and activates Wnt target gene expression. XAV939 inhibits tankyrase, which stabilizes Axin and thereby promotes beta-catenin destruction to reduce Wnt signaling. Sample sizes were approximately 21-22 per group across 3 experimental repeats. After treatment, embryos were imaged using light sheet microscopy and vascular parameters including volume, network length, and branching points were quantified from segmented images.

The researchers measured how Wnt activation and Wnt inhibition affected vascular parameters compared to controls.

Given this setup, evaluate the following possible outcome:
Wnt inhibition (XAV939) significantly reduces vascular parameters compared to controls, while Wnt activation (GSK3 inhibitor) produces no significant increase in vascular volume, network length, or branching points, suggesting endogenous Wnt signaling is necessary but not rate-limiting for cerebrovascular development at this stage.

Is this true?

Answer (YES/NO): NO